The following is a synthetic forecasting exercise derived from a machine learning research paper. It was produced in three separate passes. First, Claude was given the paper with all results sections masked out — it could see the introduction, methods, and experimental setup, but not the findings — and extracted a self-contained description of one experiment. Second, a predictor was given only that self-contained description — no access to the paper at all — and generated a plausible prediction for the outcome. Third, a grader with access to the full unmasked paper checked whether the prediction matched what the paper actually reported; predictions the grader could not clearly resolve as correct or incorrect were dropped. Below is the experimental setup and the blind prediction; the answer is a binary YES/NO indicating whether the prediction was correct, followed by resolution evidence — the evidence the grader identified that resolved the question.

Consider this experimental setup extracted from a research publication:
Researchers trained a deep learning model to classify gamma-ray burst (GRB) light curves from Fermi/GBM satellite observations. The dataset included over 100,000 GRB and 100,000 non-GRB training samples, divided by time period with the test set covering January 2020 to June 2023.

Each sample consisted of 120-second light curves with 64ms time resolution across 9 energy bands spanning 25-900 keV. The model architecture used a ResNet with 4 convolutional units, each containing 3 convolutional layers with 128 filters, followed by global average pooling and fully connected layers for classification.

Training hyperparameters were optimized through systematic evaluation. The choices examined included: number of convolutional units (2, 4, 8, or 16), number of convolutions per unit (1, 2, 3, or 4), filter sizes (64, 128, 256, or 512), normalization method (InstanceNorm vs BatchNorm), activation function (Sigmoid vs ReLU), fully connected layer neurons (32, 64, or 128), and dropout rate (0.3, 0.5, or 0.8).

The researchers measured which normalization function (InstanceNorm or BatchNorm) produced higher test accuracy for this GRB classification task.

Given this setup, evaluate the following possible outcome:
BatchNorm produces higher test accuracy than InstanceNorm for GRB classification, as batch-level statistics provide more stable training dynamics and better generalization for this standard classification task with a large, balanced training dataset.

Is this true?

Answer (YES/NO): YES